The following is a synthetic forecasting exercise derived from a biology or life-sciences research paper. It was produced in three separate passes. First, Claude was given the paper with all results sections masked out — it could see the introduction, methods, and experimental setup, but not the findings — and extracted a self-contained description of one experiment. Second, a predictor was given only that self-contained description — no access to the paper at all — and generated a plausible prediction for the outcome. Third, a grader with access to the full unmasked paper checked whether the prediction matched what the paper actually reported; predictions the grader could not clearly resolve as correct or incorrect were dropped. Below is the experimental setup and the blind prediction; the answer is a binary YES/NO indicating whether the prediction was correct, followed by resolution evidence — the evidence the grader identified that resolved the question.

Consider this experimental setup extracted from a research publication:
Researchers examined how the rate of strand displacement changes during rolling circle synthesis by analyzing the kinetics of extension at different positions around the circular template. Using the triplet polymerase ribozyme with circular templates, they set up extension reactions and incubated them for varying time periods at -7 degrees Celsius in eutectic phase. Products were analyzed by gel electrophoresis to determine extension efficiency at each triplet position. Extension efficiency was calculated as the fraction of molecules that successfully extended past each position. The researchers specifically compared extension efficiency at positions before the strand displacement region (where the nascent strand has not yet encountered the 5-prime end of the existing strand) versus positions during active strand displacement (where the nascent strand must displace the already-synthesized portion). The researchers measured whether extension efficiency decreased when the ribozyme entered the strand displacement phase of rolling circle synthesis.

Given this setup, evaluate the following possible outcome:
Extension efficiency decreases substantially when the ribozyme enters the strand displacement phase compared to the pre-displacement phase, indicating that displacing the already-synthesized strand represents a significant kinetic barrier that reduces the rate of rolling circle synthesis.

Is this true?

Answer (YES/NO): YES